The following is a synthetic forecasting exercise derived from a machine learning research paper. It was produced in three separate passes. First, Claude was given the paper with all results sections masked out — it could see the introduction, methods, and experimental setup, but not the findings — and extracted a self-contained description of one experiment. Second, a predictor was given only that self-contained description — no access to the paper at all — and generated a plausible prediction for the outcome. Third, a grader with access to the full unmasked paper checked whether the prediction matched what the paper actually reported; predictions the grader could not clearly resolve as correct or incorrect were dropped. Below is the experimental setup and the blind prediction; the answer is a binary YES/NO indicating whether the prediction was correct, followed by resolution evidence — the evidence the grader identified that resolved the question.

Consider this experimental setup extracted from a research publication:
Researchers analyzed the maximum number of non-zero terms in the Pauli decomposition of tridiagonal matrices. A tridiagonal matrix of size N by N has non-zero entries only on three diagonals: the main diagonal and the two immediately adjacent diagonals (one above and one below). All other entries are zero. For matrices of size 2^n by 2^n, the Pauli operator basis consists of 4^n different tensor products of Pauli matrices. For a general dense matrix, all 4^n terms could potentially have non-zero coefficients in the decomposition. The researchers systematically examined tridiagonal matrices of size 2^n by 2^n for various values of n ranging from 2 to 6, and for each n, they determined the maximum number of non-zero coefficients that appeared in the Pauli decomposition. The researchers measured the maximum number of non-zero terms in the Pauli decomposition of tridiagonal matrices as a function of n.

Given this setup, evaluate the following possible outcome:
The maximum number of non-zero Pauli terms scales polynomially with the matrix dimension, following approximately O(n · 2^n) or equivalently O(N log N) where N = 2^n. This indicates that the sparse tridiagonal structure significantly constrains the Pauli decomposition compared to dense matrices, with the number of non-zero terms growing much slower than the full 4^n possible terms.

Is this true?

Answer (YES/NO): YES